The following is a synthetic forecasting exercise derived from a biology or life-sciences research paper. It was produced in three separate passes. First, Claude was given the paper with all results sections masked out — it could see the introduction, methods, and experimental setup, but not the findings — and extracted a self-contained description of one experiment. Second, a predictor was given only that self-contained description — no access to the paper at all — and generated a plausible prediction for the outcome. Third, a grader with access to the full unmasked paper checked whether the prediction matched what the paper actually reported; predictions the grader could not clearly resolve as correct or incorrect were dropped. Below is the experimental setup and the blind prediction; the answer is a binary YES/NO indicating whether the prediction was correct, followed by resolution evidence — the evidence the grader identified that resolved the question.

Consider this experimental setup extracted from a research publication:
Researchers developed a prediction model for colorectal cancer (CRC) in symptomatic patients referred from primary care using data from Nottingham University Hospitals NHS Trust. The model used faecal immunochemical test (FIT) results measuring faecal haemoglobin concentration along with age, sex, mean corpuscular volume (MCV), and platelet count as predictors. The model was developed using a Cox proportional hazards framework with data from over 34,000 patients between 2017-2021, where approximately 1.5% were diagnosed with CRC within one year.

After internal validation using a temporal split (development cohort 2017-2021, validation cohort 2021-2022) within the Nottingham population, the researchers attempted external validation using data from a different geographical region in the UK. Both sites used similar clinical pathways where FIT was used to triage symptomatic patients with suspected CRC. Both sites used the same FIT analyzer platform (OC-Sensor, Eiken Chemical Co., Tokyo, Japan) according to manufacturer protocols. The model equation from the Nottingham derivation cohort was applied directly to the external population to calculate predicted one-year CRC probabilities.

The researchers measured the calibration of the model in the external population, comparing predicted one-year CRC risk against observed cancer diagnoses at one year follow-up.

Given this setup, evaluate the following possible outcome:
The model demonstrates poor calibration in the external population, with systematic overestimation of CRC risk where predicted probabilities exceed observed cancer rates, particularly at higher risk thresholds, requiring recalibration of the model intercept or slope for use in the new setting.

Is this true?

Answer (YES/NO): NO